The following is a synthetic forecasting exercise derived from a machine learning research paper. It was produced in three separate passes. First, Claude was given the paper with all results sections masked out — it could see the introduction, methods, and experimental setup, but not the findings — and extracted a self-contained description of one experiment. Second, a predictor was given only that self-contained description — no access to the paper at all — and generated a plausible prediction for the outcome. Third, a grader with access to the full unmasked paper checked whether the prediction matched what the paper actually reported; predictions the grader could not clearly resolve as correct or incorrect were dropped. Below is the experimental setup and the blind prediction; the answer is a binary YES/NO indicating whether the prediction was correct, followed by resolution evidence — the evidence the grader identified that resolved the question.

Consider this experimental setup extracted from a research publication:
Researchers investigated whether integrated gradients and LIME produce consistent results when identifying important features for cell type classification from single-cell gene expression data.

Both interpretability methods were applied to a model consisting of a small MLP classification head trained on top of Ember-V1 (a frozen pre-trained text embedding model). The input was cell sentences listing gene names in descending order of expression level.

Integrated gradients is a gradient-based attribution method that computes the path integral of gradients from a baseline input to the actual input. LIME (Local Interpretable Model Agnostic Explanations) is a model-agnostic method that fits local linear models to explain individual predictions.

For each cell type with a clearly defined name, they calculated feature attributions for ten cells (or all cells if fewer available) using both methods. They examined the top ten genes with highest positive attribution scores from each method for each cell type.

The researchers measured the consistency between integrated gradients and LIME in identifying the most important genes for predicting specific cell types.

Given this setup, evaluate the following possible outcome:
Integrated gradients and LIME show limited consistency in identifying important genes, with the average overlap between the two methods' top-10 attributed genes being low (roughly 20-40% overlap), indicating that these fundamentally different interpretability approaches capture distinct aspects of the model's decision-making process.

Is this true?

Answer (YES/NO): NO